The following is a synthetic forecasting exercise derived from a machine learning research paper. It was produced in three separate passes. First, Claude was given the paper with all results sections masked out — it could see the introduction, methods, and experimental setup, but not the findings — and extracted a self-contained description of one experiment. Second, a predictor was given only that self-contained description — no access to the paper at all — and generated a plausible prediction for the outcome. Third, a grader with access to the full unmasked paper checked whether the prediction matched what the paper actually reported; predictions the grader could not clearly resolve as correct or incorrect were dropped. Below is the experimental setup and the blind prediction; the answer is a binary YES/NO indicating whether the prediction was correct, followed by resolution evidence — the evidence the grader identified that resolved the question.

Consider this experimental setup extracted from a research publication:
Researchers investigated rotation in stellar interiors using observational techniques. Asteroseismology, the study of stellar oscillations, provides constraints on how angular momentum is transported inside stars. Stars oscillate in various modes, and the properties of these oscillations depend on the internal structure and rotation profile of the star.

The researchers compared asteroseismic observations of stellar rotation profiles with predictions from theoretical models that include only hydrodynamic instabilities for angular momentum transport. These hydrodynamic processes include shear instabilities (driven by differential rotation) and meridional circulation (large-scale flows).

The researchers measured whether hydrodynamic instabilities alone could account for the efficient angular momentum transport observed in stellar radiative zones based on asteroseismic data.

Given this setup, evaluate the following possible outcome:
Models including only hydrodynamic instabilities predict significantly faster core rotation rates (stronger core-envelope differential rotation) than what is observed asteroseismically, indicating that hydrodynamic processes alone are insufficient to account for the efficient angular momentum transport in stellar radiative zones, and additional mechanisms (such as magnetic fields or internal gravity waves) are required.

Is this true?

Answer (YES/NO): YES